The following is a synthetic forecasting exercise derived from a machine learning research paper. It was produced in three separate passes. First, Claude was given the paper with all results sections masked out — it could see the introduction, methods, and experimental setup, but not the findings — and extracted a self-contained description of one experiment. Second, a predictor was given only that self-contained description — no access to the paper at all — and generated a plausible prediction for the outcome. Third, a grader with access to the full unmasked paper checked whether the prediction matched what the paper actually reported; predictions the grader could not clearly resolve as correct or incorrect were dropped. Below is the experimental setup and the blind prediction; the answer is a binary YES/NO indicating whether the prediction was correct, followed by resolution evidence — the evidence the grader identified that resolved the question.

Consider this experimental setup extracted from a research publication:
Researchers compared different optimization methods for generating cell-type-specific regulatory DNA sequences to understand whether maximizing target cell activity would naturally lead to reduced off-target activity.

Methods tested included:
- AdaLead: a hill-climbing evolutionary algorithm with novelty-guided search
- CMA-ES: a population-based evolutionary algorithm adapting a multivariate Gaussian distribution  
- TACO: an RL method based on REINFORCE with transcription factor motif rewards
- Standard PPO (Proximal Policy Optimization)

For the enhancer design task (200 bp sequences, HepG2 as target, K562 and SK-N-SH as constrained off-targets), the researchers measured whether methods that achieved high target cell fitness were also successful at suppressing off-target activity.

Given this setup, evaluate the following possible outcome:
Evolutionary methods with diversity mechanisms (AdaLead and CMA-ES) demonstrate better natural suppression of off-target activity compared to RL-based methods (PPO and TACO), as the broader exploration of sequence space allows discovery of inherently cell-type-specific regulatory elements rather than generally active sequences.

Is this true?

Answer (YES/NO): NO